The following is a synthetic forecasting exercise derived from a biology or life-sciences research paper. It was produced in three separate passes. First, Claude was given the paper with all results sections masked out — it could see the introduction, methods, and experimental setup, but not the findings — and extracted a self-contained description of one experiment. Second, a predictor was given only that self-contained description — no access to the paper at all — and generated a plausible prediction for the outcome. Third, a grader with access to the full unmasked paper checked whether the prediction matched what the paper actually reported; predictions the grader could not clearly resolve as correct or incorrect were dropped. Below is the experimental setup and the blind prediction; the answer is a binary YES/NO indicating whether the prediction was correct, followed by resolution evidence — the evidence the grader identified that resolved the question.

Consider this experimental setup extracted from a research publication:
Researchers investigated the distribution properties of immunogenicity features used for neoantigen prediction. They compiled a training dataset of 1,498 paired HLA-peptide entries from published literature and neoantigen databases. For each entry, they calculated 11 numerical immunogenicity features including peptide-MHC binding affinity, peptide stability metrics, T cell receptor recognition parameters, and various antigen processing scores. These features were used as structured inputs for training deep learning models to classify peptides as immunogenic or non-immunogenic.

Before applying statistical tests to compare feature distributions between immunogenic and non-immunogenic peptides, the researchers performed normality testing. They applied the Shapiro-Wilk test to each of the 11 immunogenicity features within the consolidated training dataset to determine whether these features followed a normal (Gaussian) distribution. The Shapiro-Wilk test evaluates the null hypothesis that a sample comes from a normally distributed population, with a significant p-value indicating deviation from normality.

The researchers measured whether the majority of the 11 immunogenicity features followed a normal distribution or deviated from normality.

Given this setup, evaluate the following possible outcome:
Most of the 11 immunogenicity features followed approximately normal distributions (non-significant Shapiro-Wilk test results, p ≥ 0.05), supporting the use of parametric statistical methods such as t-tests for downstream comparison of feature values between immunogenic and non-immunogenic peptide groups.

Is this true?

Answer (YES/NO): NO